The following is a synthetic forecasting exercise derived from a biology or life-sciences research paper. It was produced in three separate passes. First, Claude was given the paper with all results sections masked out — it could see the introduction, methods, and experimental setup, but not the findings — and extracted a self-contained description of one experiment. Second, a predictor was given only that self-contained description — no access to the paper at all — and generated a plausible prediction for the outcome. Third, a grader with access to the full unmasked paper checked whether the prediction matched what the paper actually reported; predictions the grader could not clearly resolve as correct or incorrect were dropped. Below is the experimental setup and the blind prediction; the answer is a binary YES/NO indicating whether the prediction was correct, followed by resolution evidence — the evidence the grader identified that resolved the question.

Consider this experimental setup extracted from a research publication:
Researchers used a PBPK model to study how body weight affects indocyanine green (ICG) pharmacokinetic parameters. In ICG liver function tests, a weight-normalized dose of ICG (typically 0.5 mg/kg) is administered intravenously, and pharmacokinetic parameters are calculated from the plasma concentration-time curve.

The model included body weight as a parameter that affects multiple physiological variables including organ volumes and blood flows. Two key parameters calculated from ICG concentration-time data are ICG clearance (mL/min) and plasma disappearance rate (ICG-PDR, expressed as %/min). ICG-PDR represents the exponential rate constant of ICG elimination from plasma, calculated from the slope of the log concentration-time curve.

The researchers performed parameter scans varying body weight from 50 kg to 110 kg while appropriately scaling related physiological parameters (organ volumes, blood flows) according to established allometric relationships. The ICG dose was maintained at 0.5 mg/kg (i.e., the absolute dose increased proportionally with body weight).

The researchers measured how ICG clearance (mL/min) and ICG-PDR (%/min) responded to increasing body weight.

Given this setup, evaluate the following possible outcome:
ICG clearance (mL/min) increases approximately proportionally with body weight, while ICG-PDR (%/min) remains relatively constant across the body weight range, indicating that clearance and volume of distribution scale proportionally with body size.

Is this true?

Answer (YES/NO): YES